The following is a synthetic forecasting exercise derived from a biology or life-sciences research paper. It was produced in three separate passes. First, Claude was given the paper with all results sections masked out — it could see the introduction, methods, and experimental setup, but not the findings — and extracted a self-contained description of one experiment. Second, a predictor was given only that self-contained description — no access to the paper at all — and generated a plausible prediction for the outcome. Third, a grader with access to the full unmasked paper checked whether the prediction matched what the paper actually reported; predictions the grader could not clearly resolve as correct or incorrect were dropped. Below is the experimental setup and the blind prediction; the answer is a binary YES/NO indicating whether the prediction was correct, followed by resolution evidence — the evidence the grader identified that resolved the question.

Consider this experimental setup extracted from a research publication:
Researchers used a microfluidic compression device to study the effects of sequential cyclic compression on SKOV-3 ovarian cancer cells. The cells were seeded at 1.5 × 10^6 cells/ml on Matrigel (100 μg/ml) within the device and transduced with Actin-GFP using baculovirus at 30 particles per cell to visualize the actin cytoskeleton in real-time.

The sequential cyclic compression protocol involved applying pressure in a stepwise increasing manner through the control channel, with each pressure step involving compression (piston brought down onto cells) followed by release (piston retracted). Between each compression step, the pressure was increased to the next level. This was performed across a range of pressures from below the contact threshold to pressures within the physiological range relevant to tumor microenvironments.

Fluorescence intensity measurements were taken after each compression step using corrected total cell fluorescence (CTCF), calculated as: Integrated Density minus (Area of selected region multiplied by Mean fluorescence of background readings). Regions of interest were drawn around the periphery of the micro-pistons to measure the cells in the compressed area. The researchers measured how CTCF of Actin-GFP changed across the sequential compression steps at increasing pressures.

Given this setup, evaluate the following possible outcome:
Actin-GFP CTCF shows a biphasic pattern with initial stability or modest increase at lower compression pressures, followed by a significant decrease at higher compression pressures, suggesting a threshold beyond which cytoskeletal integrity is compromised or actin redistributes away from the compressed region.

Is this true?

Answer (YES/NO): NO